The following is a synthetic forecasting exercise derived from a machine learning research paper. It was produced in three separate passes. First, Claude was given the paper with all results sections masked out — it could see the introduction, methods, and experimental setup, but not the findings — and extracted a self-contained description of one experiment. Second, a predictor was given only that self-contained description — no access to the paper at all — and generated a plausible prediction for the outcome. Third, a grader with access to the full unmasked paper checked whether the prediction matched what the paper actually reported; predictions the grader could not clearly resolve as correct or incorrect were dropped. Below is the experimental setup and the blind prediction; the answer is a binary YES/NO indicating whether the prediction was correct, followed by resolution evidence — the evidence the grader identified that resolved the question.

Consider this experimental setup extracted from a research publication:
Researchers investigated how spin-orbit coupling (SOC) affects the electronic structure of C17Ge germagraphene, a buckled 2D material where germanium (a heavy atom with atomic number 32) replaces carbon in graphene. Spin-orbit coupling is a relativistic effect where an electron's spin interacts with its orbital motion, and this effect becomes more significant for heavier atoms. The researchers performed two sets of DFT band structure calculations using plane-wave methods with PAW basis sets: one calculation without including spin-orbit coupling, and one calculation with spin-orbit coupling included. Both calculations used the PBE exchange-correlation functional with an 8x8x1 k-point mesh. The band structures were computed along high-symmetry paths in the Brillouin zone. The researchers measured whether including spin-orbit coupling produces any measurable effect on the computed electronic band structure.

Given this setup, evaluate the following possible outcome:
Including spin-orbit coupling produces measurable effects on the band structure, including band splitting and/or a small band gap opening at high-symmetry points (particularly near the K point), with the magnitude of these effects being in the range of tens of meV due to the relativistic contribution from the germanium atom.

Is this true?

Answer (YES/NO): YES